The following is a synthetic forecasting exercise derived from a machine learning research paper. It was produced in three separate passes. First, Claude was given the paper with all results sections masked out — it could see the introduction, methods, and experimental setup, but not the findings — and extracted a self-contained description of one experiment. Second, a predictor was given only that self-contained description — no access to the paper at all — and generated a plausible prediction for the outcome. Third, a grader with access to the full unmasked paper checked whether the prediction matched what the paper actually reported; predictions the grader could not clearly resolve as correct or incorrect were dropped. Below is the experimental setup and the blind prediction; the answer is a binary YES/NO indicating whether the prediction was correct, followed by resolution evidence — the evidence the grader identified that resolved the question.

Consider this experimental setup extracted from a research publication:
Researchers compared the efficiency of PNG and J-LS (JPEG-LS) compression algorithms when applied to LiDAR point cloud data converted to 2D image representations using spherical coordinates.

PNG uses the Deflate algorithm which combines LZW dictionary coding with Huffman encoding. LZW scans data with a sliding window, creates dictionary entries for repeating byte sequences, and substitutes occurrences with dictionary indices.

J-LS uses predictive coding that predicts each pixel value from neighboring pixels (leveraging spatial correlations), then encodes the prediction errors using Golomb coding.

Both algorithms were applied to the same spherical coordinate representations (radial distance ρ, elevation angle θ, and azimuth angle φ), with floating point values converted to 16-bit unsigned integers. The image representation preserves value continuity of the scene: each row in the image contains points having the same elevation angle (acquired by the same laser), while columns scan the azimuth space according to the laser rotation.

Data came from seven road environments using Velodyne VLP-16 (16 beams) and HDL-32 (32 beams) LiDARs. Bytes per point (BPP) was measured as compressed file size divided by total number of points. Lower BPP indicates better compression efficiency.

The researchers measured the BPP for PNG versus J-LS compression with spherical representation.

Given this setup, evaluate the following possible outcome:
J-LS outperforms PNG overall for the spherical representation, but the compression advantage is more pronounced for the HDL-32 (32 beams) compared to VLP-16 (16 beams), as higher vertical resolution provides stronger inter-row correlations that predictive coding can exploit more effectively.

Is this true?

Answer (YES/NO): NO